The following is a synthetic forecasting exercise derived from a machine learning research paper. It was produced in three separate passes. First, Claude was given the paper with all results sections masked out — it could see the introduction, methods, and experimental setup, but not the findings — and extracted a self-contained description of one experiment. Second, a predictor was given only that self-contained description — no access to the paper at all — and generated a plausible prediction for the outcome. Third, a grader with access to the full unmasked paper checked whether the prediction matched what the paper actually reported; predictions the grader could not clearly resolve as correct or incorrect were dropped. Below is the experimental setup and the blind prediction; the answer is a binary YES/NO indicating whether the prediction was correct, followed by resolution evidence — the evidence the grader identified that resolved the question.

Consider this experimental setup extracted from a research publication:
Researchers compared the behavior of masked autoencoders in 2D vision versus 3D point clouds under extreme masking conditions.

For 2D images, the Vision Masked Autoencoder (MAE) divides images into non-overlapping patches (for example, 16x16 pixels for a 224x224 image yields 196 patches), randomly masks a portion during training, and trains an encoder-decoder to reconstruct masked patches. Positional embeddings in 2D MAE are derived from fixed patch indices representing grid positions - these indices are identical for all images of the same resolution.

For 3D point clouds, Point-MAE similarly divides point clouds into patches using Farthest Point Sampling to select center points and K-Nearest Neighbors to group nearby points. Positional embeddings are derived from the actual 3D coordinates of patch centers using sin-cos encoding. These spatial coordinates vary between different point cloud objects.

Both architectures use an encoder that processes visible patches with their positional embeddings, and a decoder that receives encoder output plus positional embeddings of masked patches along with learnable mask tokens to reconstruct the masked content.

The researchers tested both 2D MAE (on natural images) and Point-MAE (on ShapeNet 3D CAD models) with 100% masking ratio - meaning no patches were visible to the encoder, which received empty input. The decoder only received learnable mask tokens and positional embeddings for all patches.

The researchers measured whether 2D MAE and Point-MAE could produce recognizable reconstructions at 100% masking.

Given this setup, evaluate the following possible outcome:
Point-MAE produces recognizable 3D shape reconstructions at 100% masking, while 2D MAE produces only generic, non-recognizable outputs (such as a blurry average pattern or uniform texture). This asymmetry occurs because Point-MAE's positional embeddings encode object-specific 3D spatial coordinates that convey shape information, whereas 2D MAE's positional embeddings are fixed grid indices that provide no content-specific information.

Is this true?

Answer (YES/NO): YES